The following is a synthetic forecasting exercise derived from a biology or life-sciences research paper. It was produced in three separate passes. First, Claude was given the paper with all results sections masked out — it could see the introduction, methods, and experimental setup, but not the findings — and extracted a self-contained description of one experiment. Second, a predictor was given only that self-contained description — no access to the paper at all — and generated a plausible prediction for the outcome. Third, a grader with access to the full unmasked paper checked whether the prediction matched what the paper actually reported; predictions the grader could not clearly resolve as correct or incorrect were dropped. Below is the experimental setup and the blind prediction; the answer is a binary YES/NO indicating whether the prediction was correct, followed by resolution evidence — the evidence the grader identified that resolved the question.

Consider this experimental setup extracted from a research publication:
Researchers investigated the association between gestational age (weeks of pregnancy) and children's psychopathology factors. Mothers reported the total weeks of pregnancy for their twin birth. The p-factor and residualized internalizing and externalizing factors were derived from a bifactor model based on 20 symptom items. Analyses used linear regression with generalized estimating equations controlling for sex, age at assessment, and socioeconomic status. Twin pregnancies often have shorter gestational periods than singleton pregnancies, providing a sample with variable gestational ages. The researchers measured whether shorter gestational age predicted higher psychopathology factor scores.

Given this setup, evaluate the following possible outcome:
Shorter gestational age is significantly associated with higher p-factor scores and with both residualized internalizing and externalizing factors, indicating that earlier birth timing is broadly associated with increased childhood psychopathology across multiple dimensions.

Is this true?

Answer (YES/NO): NO